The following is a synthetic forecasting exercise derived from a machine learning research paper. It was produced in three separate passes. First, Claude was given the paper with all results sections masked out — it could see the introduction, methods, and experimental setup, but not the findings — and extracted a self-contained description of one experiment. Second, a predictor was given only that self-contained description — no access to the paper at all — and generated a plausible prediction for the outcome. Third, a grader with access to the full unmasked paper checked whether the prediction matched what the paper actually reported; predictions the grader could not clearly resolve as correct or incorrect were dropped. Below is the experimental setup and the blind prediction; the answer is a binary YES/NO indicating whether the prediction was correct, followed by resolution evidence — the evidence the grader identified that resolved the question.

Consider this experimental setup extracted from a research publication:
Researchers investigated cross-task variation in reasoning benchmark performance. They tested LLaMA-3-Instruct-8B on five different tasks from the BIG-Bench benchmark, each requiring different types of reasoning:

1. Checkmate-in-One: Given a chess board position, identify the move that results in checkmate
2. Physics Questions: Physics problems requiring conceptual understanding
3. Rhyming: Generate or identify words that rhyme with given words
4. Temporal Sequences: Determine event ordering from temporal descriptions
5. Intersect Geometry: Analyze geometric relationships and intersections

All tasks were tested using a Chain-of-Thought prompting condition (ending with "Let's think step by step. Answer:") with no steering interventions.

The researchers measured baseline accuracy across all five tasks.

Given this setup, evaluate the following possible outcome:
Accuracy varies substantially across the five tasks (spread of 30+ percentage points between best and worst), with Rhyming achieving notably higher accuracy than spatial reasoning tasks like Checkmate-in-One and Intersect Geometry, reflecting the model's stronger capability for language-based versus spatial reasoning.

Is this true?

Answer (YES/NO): NO